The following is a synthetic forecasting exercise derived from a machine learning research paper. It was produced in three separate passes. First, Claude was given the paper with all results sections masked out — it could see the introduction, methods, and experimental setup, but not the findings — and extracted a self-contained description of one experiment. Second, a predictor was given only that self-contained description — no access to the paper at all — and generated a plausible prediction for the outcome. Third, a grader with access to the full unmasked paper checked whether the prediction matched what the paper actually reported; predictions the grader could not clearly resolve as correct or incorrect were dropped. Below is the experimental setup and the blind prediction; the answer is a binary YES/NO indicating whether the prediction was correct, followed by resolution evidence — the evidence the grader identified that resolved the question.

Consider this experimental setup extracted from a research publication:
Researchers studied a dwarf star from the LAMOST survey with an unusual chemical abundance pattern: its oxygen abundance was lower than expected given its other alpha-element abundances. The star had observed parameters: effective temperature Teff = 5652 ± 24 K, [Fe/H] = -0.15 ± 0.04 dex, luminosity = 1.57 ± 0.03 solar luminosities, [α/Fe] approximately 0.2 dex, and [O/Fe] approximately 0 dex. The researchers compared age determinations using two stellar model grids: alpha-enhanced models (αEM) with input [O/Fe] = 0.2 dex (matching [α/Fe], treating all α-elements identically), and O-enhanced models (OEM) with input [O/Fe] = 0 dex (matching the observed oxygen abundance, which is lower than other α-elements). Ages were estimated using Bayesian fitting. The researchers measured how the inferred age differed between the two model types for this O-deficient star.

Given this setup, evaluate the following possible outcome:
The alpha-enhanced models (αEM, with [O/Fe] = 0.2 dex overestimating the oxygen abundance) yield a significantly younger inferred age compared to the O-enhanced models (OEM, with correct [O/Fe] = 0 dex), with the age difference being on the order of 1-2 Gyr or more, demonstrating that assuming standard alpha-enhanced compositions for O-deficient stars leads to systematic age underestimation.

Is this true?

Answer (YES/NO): NO